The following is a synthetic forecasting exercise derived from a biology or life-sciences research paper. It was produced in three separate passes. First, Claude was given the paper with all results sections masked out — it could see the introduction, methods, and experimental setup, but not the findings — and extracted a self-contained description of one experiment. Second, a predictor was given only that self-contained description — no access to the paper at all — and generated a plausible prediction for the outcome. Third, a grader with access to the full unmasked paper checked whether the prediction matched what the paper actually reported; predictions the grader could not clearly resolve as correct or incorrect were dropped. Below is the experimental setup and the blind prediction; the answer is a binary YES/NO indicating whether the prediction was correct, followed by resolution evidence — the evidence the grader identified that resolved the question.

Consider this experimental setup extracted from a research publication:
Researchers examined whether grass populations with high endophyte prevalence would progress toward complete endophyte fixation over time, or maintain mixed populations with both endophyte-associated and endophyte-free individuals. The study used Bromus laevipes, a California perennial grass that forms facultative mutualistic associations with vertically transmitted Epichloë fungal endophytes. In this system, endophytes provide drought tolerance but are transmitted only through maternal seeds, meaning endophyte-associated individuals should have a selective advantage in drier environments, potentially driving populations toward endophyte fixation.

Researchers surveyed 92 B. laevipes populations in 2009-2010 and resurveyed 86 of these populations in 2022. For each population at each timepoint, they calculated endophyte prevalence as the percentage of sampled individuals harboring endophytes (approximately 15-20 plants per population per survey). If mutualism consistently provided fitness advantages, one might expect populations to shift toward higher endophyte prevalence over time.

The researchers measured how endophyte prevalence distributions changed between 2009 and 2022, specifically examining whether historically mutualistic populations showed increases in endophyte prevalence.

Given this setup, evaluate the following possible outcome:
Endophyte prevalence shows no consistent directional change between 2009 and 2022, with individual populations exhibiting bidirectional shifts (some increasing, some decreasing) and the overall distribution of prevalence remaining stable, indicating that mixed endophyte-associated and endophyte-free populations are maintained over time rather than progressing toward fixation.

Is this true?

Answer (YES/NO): YES